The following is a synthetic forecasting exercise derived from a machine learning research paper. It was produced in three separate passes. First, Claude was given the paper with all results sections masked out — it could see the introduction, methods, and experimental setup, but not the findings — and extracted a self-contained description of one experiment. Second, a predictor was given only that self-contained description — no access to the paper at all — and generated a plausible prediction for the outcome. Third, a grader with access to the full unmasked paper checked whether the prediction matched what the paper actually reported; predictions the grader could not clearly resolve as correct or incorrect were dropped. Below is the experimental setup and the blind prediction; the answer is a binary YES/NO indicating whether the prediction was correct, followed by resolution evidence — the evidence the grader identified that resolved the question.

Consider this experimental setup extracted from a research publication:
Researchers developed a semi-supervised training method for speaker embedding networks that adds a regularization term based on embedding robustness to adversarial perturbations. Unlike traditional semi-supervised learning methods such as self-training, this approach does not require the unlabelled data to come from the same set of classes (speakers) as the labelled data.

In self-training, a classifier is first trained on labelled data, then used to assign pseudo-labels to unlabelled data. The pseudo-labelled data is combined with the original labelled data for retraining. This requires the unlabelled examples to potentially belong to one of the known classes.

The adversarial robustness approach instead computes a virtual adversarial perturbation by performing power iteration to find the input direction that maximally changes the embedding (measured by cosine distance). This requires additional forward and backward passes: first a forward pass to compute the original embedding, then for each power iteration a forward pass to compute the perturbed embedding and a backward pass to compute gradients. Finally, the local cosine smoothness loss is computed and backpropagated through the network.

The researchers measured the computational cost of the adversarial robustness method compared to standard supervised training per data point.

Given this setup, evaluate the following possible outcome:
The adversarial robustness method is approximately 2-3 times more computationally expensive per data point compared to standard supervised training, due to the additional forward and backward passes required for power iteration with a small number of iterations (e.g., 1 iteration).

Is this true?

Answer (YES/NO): YES